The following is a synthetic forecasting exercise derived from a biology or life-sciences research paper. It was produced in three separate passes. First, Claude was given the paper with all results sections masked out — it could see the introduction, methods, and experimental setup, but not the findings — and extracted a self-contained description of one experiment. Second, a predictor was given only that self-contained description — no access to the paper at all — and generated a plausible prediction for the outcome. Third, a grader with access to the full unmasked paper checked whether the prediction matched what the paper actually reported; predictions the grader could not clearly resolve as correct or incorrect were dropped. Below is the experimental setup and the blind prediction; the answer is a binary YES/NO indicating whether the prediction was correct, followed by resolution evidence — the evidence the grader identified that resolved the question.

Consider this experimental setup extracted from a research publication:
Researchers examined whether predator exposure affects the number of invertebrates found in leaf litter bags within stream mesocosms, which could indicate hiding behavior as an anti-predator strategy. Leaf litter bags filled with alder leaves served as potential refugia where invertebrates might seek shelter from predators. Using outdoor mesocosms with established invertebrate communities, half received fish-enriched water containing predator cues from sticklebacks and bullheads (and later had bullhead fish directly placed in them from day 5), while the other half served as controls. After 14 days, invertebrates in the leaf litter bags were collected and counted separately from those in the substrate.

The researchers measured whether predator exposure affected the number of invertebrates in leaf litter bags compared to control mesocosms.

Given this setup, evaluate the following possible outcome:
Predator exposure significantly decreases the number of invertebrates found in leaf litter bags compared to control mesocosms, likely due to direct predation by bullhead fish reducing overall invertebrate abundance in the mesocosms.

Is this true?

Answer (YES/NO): NO